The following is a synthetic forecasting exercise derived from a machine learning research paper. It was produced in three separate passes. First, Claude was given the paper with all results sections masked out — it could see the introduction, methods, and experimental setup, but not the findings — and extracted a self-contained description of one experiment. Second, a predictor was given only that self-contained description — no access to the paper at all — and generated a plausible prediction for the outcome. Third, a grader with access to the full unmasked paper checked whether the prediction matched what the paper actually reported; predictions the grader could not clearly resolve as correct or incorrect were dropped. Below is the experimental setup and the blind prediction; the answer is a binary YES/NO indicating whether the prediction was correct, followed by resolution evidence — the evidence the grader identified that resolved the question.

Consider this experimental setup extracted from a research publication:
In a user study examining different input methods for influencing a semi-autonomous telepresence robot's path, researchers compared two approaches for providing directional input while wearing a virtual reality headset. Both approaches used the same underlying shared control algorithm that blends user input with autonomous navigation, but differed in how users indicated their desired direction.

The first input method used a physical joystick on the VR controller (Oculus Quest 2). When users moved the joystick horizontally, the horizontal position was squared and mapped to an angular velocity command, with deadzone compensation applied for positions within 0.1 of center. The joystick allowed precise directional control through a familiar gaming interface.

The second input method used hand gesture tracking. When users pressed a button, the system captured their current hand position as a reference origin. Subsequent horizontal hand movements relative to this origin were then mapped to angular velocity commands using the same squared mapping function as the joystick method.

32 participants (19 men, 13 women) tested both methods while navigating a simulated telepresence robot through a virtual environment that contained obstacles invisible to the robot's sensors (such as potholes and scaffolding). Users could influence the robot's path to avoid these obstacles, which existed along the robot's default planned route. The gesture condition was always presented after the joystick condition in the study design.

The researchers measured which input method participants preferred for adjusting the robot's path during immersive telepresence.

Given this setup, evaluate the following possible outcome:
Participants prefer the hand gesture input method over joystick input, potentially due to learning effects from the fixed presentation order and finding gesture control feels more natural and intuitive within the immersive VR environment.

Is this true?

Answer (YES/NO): YES